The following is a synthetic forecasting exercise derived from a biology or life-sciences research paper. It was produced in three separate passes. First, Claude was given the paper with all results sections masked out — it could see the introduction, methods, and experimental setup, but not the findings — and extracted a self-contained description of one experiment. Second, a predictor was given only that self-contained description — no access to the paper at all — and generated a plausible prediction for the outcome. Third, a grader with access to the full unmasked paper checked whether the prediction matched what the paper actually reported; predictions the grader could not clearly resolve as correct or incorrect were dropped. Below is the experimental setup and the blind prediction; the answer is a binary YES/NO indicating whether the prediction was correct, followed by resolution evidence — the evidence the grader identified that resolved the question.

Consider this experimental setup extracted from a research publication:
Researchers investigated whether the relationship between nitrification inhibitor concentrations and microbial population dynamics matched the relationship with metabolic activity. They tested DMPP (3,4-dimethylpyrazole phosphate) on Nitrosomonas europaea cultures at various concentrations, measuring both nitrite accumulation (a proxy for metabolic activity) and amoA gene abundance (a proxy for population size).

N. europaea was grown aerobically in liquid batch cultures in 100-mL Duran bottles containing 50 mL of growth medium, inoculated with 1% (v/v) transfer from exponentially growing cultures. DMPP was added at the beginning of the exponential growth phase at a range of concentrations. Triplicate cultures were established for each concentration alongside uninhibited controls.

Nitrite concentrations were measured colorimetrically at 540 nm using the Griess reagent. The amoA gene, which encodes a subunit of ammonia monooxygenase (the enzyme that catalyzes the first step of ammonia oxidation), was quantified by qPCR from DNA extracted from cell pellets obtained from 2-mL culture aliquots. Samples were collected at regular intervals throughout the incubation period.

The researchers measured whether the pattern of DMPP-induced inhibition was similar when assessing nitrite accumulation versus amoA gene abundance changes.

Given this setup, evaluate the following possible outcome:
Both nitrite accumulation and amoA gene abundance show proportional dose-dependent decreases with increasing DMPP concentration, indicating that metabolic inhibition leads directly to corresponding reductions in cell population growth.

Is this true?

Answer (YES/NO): YES